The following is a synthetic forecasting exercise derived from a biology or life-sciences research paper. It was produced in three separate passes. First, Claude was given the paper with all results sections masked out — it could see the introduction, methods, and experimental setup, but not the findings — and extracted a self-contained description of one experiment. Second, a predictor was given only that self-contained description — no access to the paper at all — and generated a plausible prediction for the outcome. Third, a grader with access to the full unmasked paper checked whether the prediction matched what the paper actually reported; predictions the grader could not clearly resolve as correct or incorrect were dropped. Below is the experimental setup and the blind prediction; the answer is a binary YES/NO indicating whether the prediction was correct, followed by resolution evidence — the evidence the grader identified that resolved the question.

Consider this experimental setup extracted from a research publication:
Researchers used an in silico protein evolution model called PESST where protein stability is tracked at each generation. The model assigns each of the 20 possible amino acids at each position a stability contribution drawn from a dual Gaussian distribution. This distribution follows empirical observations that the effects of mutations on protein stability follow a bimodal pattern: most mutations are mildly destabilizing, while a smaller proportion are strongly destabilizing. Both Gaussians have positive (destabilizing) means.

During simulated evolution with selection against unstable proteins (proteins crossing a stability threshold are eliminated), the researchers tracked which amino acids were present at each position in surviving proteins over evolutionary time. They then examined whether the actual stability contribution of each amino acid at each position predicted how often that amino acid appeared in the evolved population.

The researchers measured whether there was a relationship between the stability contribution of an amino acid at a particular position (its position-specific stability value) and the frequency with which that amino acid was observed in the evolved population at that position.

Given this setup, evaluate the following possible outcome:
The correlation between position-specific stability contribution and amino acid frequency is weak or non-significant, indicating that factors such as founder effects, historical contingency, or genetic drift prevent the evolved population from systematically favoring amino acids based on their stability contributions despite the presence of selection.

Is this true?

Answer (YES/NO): NO